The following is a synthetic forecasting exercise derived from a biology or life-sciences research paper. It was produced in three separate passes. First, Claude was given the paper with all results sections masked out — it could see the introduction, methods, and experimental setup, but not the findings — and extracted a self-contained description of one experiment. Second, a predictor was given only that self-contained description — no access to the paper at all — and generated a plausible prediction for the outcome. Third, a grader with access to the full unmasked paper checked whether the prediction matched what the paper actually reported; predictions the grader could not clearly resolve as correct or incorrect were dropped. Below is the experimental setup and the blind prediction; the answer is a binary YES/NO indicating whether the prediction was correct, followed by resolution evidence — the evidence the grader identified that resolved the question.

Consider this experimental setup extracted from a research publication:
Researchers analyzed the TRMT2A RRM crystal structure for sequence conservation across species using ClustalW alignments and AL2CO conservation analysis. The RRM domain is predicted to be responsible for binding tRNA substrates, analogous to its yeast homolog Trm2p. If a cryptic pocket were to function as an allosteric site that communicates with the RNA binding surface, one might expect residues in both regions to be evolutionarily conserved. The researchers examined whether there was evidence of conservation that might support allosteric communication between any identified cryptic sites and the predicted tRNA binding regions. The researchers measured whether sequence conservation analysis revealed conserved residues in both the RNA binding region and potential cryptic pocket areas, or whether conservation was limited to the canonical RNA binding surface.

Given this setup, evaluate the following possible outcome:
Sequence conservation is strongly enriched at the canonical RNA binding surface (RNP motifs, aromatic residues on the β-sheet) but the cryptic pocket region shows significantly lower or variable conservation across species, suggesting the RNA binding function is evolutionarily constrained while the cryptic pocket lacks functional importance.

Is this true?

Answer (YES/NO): NO